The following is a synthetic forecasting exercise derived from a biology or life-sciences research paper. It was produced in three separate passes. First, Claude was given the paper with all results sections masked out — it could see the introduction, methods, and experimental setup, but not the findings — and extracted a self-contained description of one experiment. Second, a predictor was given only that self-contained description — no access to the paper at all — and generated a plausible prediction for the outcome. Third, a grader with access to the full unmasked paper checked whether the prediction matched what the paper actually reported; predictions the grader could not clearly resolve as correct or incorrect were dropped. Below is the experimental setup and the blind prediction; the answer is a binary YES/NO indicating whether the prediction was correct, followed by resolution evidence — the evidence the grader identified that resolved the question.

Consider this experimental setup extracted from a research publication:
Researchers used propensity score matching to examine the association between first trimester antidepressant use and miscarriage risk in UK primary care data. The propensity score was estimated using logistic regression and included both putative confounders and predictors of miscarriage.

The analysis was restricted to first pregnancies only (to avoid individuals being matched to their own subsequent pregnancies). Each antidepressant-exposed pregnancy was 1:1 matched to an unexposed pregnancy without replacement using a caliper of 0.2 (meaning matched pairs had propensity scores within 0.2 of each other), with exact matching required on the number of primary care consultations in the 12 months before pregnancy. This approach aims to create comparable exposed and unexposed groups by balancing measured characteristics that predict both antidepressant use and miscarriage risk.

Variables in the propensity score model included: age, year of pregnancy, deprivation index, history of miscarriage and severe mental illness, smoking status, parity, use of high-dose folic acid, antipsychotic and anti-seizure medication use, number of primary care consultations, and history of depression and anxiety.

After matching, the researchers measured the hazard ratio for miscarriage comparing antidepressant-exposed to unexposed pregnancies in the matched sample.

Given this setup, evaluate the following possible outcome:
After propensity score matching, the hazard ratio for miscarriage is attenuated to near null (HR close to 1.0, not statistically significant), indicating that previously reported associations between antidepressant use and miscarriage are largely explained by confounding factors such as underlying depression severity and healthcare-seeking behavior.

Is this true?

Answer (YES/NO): NO